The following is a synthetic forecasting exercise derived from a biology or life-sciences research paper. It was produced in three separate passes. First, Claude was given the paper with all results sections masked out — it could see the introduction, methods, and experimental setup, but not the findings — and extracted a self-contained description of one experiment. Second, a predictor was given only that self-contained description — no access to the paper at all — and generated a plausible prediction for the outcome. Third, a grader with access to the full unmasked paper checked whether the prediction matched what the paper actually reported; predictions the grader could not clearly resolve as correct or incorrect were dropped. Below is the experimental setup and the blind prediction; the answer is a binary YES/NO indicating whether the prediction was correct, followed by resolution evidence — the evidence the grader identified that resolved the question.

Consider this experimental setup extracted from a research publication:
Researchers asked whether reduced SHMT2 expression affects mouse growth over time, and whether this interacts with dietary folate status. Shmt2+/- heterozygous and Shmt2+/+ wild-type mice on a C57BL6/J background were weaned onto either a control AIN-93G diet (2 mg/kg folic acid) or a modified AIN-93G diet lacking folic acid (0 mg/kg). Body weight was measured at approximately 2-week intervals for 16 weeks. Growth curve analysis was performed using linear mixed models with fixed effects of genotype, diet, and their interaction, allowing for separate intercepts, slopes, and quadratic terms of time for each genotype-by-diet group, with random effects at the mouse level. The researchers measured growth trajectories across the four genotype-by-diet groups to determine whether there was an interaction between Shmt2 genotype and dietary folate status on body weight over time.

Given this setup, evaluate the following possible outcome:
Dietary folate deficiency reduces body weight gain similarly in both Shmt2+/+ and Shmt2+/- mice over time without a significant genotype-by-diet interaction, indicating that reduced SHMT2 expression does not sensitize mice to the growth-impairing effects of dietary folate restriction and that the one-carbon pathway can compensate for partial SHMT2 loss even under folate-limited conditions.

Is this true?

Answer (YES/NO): NO